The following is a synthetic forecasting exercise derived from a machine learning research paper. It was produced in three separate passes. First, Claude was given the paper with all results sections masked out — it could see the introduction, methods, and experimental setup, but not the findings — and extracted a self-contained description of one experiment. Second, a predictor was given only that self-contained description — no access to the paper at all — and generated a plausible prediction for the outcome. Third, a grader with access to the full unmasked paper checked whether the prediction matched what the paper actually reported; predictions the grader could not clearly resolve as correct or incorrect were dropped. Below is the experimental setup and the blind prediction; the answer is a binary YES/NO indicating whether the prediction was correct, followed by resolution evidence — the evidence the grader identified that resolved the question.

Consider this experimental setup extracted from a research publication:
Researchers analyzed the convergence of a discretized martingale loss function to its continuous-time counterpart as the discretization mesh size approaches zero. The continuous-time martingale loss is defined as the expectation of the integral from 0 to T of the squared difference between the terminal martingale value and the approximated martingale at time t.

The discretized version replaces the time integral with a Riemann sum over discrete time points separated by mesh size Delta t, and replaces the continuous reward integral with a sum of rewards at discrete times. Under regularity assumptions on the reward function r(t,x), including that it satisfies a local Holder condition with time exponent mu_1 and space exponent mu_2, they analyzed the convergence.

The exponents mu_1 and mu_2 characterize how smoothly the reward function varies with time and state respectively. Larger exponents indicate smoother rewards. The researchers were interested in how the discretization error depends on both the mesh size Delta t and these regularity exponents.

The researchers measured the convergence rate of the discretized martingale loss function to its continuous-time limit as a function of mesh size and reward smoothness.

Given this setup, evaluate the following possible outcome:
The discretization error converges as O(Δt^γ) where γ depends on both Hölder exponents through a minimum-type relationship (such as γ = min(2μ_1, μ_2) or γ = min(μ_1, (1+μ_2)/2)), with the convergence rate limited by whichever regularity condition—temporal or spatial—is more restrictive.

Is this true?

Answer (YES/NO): NO